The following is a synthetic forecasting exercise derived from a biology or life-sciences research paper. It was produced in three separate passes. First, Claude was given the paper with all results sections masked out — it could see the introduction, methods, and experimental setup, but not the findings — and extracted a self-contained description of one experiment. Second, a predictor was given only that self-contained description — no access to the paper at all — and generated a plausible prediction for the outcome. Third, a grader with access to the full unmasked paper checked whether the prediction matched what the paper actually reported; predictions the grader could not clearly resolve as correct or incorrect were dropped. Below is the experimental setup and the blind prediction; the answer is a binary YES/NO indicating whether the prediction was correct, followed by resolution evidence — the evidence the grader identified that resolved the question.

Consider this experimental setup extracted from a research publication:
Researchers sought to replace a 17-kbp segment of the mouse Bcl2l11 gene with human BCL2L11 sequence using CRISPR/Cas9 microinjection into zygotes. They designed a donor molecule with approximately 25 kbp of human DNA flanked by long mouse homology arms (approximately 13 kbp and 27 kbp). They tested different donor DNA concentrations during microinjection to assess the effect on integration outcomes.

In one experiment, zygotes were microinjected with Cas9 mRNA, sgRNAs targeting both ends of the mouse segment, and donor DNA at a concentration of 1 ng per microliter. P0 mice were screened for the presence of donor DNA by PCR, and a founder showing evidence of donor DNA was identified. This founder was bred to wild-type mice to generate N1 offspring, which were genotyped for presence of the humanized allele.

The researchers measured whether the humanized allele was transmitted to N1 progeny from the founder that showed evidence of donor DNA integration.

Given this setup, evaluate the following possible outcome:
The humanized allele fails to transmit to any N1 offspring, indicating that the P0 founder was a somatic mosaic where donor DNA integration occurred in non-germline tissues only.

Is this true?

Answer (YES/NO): YES